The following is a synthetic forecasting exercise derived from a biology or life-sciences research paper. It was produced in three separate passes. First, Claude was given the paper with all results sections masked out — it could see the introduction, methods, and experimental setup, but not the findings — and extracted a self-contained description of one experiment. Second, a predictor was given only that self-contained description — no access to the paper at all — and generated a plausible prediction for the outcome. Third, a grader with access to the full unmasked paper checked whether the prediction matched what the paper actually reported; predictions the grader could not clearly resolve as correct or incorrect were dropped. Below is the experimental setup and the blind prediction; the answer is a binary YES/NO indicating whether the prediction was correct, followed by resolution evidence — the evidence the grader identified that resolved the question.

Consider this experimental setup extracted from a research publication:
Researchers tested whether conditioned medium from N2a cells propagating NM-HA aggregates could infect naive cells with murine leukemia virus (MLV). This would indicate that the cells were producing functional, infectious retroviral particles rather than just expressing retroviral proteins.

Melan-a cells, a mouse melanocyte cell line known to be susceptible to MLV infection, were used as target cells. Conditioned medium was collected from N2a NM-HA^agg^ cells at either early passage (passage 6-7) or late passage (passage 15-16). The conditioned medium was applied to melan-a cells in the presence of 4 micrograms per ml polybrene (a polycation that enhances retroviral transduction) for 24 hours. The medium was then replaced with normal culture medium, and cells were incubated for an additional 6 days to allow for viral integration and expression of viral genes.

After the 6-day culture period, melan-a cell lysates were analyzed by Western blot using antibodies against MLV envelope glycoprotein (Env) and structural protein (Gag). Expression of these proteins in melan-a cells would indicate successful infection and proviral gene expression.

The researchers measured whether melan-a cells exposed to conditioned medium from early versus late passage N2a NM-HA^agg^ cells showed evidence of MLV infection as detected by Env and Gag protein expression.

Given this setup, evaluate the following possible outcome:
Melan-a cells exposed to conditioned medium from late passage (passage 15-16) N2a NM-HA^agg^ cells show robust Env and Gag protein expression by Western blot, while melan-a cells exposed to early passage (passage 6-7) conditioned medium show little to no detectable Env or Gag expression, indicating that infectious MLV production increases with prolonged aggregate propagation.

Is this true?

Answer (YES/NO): YES